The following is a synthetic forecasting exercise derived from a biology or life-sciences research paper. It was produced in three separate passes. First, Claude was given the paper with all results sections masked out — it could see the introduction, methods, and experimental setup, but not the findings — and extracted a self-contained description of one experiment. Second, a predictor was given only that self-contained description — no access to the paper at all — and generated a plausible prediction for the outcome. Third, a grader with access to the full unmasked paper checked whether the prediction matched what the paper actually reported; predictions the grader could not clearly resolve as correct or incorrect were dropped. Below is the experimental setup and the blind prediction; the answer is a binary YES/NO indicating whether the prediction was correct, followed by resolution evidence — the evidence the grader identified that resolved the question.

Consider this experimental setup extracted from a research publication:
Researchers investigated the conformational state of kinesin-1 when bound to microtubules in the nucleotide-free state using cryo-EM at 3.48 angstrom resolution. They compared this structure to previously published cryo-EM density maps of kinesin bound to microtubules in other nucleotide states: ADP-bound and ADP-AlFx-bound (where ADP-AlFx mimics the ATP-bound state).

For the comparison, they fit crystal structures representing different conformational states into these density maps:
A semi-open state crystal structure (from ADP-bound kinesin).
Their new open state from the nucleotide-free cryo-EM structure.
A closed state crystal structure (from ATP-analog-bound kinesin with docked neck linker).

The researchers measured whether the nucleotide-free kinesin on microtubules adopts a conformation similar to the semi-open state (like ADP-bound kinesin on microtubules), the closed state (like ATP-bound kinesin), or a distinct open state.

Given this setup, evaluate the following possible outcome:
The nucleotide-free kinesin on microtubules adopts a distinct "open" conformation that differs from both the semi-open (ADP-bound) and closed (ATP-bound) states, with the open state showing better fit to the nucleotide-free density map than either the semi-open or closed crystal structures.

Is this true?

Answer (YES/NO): YES